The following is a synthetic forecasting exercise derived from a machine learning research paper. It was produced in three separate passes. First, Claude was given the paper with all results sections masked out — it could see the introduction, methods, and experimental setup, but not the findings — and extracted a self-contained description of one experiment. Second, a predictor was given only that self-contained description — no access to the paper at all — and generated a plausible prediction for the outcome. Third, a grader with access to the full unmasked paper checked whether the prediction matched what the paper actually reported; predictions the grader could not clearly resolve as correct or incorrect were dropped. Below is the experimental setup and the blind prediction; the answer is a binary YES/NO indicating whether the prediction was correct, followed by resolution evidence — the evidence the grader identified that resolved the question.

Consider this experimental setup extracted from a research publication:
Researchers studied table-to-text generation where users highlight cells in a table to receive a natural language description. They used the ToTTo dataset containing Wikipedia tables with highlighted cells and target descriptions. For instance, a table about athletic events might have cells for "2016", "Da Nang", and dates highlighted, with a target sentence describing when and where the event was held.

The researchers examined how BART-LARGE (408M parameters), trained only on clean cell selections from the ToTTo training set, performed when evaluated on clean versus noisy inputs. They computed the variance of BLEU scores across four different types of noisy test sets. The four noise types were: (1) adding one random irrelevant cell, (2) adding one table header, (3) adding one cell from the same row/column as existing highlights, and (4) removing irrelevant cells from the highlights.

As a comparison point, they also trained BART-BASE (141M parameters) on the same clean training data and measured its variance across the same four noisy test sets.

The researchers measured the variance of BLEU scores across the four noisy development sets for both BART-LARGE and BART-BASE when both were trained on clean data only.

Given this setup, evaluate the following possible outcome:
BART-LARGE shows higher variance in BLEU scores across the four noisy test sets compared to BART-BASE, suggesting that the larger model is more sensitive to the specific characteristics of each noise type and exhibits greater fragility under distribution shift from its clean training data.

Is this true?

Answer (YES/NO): YES